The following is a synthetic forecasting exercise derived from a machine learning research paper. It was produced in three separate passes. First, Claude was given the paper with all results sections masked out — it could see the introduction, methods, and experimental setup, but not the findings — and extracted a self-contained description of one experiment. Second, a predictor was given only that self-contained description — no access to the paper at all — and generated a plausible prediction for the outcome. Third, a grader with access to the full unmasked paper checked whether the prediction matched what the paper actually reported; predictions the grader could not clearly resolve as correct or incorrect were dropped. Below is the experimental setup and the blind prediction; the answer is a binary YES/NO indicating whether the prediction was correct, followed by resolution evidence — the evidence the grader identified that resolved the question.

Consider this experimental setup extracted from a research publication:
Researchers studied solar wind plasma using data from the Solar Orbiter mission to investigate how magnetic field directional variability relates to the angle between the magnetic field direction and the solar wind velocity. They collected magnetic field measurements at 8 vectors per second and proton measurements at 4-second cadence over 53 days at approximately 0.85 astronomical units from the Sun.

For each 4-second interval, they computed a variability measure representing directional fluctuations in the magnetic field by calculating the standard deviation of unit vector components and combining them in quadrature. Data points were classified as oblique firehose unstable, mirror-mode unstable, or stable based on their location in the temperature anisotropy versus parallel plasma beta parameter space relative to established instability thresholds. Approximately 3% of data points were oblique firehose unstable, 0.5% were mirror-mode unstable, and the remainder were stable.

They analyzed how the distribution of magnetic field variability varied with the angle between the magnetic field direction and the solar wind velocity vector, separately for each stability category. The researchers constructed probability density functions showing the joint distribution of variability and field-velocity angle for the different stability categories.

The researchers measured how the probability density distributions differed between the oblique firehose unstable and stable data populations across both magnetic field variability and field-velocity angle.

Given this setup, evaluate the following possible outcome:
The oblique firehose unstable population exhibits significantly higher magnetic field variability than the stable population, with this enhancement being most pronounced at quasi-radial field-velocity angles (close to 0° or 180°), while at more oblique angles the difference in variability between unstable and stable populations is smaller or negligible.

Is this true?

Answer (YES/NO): NO